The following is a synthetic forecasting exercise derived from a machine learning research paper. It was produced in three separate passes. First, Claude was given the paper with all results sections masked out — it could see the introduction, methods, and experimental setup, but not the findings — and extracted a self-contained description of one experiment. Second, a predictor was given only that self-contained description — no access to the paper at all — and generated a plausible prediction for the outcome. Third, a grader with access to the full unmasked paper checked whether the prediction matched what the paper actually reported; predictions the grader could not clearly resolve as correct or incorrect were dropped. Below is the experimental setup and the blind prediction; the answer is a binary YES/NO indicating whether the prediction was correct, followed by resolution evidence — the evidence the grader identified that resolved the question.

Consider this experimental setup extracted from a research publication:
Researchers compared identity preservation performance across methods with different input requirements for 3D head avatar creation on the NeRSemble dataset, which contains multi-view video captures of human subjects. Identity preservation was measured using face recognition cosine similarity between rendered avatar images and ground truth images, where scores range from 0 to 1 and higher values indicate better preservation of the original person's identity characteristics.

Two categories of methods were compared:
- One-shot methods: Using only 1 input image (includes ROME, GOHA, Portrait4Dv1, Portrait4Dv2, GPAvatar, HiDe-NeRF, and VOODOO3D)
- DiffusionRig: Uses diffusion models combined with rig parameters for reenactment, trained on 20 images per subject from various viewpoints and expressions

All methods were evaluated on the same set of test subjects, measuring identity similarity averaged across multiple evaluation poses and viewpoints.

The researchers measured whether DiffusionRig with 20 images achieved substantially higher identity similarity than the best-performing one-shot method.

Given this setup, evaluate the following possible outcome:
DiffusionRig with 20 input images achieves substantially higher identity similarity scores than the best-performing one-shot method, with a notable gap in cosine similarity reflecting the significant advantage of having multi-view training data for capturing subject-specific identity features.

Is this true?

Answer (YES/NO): YES